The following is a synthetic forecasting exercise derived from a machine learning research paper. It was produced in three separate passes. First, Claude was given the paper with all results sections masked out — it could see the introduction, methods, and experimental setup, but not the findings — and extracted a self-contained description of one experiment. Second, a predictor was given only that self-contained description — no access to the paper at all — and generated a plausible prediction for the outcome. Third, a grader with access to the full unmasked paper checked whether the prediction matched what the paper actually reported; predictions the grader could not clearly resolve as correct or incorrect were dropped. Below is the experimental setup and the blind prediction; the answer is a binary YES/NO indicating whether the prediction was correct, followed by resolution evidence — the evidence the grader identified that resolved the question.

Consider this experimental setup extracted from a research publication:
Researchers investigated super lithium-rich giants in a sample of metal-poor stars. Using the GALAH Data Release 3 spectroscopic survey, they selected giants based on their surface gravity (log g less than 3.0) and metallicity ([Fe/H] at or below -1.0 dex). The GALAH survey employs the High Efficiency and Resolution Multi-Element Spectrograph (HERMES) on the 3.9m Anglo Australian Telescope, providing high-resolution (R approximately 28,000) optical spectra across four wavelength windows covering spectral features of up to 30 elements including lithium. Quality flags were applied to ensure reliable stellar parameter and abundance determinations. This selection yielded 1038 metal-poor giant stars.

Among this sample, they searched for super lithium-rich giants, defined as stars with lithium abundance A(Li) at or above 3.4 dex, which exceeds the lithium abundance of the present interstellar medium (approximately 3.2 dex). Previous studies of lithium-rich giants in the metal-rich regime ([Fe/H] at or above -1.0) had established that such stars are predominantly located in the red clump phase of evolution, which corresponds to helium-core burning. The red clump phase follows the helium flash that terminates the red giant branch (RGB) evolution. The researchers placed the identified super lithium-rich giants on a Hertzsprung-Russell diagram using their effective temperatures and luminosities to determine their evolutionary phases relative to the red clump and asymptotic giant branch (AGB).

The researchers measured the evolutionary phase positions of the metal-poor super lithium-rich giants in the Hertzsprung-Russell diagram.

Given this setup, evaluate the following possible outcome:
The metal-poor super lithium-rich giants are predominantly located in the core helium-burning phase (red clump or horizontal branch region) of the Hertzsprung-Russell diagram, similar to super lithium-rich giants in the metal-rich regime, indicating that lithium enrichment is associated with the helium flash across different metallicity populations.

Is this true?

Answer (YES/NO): NO